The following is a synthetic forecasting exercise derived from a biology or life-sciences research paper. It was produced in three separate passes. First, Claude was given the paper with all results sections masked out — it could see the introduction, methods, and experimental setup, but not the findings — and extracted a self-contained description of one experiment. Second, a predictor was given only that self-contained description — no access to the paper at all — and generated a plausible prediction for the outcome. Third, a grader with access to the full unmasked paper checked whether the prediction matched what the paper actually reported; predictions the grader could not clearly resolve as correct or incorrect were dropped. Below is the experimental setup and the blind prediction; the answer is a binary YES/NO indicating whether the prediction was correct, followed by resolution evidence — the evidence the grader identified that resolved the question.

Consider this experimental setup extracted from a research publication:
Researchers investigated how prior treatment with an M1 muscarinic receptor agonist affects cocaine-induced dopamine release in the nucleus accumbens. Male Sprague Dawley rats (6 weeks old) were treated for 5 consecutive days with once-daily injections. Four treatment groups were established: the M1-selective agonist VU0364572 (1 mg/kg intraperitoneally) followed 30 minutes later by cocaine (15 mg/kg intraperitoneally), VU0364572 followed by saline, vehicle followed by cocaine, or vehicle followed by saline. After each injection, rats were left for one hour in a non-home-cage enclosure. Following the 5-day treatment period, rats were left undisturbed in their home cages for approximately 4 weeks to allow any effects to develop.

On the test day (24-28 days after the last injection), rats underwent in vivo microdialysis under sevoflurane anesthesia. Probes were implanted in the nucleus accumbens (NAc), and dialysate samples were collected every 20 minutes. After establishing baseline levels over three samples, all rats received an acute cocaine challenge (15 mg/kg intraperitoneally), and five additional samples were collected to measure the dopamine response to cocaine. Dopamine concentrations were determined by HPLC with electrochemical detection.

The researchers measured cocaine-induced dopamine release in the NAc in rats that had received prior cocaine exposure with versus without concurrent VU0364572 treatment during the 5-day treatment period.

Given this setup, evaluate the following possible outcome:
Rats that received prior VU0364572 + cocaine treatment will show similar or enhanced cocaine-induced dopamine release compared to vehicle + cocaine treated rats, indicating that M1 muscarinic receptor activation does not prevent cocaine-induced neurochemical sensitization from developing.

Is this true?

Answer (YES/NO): NO